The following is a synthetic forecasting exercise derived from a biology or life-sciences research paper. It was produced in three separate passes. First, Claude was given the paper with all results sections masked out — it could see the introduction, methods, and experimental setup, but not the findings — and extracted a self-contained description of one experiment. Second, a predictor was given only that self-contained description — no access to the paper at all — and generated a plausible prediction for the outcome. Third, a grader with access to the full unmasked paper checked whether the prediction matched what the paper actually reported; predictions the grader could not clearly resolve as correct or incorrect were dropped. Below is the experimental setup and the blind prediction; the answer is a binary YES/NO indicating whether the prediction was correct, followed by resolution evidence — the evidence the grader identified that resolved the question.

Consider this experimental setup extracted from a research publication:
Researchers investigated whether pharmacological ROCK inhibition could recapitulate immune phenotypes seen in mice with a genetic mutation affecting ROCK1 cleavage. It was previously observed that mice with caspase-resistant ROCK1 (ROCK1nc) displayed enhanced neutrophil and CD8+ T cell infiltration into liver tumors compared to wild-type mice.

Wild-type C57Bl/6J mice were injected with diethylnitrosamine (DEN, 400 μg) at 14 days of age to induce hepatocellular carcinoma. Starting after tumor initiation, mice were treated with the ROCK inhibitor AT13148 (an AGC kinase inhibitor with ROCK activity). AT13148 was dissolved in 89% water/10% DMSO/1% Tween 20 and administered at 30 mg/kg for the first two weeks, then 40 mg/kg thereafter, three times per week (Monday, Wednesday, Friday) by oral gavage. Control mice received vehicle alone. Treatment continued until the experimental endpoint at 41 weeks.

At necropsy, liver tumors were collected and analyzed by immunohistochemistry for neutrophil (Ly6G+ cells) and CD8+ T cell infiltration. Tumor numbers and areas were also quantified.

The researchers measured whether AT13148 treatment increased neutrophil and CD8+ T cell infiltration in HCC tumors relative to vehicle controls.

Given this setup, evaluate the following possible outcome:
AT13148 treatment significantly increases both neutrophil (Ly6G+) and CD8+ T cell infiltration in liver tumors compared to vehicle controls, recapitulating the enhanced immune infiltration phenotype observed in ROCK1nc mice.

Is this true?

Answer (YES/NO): NO